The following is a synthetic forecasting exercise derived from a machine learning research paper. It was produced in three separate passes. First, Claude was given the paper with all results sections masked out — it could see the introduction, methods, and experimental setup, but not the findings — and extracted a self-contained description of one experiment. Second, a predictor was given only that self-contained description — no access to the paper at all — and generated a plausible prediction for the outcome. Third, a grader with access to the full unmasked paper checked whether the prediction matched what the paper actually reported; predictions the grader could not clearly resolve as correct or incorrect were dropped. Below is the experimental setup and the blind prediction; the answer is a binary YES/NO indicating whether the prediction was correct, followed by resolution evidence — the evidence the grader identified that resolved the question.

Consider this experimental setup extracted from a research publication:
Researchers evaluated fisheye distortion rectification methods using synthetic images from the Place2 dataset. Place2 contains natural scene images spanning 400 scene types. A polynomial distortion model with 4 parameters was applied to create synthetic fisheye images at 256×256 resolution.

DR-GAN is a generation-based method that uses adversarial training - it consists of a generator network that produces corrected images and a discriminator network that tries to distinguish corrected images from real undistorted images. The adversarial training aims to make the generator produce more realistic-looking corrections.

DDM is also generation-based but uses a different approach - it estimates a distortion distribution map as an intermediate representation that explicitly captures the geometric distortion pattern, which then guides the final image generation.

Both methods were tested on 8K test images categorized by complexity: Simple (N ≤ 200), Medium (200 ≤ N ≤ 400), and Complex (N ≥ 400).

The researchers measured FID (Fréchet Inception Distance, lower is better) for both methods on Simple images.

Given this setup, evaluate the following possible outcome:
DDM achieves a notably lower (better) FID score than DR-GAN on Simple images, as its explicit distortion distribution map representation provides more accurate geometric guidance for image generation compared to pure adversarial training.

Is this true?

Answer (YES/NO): YES